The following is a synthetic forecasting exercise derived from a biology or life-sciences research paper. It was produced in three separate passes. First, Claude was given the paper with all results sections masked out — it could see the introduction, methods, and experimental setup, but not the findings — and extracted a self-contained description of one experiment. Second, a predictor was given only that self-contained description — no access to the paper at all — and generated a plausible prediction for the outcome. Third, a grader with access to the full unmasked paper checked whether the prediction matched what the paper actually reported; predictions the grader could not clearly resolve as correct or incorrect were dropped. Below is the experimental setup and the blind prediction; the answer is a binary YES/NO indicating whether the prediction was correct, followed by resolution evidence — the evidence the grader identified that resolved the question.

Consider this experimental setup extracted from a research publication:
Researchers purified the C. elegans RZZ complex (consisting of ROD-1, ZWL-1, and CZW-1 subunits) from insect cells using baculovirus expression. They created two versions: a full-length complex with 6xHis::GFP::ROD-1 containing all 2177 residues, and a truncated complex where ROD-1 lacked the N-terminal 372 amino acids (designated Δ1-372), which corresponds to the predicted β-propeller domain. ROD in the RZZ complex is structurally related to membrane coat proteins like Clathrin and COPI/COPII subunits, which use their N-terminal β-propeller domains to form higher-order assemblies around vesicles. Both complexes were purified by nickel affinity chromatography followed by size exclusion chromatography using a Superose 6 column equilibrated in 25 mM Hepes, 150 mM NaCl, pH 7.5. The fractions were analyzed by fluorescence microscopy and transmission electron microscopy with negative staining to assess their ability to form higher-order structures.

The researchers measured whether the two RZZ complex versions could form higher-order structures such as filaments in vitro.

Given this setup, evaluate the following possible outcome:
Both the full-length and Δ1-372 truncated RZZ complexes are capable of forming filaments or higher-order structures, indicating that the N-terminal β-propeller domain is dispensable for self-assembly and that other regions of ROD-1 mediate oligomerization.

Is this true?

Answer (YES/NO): NO